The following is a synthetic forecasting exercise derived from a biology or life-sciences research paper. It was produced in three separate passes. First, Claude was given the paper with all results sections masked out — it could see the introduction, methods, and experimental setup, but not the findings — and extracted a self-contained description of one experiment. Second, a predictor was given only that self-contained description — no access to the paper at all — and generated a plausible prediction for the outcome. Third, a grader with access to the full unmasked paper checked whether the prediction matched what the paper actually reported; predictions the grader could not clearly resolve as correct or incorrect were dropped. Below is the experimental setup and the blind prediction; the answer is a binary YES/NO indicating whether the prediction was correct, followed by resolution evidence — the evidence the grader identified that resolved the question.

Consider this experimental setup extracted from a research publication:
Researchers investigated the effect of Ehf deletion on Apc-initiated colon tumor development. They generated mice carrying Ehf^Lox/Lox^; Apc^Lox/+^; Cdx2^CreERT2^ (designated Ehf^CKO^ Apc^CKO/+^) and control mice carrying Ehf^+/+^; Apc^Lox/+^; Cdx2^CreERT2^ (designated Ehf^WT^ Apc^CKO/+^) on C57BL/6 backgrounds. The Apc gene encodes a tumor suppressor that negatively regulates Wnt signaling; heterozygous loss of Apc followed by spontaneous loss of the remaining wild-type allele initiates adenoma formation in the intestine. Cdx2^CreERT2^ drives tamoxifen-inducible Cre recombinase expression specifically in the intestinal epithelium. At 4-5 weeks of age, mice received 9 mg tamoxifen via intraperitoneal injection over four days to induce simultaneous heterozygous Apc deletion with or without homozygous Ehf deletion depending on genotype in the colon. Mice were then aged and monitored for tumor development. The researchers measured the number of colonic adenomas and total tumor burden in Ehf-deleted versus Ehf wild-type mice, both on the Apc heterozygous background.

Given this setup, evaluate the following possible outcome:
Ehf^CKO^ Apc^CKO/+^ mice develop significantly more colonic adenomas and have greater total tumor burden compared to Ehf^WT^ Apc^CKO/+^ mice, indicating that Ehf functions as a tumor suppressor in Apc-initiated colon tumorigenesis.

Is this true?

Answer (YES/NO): NO